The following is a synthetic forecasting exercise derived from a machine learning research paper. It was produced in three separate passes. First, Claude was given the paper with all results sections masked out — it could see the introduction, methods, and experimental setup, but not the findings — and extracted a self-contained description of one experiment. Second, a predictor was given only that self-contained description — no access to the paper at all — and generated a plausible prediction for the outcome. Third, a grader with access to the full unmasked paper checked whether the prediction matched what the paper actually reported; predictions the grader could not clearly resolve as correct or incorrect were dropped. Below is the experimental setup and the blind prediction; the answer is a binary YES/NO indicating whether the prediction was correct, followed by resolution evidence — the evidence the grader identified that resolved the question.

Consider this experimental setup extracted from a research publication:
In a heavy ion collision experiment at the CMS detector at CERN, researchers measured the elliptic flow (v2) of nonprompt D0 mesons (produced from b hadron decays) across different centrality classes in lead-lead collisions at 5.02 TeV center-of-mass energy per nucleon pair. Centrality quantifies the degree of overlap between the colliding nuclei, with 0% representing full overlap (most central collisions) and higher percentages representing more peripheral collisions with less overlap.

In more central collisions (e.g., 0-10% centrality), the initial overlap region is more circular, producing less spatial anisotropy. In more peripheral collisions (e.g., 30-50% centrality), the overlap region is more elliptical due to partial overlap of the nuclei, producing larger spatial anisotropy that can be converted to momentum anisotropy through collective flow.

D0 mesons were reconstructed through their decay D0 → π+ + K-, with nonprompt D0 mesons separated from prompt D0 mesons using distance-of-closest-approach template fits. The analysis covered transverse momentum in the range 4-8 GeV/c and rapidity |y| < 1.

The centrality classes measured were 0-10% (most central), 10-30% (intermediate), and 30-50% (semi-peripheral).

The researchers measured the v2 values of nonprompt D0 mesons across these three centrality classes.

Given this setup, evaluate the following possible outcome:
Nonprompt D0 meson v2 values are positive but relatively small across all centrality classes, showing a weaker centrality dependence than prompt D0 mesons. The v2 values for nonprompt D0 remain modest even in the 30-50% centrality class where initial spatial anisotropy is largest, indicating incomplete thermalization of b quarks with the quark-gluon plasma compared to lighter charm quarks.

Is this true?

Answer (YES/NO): YES